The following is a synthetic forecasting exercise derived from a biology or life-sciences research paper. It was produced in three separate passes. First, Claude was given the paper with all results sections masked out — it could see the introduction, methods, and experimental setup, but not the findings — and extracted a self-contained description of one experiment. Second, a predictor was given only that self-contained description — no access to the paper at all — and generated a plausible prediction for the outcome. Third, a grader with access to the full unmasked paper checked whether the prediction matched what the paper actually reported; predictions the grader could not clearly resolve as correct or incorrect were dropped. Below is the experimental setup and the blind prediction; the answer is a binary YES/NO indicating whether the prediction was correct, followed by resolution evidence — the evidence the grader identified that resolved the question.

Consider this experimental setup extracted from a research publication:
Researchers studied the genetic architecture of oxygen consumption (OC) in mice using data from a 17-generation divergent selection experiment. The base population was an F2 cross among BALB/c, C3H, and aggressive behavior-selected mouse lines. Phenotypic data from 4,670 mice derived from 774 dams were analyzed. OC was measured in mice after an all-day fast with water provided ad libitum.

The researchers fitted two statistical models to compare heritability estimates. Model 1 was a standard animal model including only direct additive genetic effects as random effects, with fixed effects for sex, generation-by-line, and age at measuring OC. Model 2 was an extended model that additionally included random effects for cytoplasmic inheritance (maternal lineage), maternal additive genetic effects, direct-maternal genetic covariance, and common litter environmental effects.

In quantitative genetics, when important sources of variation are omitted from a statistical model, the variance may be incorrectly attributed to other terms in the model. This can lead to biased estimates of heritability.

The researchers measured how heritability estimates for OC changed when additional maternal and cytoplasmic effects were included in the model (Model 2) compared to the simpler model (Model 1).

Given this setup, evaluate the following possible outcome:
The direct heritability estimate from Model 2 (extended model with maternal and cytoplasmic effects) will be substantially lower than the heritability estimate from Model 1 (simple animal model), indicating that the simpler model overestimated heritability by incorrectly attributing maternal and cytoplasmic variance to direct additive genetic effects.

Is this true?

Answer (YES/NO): NO